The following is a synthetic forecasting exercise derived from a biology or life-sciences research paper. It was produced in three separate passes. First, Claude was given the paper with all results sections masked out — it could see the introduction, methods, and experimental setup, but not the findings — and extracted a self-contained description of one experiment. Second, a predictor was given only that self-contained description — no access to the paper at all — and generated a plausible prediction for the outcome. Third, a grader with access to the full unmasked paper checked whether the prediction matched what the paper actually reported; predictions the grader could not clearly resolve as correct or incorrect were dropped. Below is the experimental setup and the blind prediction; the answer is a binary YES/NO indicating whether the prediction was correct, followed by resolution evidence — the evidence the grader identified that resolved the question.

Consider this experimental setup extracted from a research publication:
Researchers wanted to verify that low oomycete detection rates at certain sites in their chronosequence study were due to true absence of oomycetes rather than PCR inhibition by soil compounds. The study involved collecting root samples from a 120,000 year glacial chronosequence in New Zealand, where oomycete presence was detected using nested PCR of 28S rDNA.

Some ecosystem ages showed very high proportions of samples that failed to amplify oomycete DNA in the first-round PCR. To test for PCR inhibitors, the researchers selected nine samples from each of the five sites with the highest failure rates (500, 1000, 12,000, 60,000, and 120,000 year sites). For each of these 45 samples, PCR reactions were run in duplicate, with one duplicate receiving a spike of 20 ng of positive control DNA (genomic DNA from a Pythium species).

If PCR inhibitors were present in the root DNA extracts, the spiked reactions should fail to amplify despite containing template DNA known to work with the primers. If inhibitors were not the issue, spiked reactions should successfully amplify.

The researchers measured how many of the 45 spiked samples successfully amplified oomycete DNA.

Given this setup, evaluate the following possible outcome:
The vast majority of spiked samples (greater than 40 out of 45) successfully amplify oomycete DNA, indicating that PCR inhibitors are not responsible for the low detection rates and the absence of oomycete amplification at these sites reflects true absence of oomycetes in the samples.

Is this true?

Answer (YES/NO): YES